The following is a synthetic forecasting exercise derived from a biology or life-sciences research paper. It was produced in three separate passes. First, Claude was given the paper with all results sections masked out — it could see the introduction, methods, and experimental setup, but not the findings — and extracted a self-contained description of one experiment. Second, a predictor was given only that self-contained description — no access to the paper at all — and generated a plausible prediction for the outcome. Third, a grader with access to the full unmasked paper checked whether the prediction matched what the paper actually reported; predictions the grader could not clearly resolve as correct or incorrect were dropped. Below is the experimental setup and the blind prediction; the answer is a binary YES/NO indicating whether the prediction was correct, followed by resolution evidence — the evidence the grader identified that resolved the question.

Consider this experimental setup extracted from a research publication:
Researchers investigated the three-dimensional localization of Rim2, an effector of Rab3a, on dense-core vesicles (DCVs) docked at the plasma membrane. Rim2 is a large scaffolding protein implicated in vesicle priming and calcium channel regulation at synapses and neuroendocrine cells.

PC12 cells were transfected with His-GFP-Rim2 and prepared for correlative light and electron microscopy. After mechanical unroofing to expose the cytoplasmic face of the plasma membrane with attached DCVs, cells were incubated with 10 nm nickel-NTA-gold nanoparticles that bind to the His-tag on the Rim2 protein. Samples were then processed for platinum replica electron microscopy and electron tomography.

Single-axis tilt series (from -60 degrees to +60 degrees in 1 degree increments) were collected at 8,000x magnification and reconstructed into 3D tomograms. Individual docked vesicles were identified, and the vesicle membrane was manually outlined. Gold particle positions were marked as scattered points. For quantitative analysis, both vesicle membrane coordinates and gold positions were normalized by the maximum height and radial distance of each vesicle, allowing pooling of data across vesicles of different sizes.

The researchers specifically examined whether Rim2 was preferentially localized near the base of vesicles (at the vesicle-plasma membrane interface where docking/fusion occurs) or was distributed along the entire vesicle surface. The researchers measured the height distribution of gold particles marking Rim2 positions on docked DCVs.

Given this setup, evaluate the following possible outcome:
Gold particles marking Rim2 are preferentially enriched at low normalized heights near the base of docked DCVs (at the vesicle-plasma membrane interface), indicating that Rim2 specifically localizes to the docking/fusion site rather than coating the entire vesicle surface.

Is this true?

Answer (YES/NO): NO